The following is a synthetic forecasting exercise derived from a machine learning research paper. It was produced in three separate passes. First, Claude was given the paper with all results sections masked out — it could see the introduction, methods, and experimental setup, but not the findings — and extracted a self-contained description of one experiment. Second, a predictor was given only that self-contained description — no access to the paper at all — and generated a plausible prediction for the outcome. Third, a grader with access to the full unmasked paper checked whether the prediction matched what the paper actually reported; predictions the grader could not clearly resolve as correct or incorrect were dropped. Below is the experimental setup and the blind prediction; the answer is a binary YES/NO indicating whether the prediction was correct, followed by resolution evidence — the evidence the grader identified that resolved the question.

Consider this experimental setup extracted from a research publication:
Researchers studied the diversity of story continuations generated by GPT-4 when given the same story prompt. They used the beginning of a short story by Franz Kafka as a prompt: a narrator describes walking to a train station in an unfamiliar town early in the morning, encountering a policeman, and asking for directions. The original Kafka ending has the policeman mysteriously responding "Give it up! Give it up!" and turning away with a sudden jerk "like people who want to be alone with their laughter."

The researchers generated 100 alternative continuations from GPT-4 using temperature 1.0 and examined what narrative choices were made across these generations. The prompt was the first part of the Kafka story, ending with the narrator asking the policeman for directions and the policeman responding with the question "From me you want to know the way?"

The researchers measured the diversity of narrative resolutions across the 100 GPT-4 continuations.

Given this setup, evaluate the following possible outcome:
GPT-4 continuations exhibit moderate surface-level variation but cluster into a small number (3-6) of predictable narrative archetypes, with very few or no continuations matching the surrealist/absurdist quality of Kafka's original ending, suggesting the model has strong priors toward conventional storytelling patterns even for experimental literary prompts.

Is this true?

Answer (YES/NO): NO